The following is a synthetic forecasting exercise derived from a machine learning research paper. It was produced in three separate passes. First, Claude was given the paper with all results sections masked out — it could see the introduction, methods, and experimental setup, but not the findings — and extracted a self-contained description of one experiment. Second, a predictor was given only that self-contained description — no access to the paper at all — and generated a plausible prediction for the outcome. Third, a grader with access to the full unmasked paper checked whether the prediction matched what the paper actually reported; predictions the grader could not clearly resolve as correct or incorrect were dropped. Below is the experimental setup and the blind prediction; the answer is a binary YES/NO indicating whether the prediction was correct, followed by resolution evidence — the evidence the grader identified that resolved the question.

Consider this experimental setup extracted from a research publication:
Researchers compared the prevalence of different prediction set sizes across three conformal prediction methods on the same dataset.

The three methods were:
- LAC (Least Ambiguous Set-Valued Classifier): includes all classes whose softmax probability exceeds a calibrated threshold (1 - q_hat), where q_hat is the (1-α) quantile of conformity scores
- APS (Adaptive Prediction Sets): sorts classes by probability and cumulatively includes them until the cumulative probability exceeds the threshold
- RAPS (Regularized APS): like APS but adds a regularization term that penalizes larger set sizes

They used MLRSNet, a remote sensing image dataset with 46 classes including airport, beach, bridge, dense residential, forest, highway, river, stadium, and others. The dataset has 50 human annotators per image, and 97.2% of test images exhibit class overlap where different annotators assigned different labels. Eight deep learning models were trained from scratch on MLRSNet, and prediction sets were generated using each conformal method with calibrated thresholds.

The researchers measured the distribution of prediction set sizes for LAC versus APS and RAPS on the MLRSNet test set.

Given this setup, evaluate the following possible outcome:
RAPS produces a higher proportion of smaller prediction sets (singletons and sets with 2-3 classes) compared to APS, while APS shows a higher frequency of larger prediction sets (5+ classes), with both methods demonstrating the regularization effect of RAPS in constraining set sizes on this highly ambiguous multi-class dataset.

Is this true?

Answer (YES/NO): NO